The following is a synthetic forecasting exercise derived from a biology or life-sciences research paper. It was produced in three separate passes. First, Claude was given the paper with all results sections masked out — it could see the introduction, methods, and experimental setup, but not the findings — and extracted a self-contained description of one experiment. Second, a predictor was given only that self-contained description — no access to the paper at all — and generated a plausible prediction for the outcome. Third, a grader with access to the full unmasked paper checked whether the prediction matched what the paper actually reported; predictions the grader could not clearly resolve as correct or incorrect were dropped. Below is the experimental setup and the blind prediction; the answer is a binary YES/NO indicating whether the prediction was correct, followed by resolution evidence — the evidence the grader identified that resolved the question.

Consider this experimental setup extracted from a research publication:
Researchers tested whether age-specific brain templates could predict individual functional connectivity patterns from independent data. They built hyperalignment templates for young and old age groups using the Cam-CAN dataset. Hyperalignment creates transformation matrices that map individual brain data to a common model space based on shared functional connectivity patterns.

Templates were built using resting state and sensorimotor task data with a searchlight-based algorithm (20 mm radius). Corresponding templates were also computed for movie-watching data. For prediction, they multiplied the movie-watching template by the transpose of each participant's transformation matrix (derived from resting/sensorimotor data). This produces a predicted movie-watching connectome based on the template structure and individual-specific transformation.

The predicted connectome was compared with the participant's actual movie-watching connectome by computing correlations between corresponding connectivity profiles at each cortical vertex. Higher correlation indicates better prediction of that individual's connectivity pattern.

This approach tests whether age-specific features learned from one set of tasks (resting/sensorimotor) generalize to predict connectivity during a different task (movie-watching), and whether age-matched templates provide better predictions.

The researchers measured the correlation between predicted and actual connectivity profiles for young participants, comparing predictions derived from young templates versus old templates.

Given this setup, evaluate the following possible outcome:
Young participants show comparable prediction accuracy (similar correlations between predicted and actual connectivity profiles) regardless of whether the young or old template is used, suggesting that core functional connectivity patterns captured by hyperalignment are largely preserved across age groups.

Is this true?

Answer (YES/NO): NO